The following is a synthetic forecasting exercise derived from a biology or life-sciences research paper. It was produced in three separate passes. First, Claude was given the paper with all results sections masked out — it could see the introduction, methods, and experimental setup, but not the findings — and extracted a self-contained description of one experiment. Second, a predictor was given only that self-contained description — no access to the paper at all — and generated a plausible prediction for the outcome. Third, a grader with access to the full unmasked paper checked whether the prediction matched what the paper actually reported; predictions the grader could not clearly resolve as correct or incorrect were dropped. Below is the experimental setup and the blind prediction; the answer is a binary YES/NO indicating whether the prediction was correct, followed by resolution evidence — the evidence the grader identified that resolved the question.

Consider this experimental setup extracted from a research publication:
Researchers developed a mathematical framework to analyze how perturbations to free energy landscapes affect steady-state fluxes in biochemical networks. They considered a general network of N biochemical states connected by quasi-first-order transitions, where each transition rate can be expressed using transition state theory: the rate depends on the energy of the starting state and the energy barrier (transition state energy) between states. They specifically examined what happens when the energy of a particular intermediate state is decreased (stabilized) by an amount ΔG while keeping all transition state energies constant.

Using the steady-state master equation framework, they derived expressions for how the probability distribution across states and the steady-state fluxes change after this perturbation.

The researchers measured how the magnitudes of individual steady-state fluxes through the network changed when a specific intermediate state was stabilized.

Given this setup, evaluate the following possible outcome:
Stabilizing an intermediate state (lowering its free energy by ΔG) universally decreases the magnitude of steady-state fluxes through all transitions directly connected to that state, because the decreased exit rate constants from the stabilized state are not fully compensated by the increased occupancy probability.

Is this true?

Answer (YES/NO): NO